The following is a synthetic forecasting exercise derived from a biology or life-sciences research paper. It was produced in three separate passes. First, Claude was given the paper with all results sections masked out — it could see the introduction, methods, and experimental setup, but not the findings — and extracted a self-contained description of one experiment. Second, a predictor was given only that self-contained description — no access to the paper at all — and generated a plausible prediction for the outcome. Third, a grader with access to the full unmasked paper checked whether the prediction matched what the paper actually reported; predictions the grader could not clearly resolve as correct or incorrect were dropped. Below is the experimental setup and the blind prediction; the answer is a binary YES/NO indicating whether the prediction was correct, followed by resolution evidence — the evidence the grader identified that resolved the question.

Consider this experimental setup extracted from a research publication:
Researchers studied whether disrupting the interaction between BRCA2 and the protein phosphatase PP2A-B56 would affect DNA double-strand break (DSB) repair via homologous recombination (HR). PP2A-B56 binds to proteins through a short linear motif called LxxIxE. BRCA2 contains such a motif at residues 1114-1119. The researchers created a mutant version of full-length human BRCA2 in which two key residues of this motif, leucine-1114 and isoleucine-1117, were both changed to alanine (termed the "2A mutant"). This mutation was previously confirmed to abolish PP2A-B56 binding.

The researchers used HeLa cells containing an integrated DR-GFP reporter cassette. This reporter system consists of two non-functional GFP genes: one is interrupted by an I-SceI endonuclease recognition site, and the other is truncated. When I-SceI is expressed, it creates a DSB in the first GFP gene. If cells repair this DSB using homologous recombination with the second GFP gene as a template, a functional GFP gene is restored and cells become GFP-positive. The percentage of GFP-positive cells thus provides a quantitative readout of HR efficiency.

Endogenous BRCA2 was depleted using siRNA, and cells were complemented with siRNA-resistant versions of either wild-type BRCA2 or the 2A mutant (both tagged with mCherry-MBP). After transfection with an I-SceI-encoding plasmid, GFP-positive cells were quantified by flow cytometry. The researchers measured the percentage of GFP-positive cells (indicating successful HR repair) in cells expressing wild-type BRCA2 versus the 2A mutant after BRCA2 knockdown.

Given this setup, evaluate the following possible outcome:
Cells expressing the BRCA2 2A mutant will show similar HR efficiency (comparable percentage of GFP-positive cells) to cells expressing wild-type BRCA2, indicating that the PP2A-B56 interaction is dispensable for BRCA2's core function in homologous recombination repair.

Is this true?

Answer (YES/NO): NO